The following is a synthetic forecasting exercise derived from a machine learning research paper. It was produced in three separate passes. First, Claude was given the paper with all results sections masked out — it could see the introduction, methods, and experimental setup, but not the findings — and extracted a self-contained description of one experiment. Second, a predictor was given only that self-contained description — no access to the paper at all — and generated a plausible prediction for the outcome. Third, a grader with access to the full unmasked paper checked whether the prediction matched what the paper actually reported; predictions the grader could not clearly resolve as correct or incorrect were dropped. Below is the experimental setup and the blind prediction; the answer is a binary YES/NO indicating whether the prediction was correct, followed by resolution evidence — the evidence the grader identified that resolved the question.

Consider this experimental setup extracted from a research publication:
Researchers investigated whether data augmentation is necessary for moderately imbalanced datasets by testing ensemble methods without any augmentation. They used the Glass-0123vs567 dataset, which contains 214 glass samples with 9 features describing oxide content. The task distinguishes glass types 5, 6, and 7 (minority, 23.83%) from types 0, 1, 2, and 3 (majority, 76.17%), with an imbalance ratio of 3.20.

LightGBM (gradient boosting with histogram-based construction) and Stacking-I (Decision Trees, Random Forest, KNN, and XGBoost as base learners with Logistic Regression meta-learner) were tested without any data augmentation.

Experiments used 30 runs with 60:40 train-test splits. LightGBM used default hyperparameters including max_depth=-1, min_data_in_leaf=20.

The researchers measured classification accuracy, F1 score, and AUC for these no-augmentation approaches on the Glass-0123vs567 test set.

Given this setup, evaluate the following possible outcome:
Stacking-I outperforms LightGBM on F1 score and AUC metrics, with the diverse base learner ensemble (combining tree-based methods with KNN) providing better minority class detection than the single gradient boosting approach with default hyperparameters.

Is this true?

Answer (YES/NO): NO